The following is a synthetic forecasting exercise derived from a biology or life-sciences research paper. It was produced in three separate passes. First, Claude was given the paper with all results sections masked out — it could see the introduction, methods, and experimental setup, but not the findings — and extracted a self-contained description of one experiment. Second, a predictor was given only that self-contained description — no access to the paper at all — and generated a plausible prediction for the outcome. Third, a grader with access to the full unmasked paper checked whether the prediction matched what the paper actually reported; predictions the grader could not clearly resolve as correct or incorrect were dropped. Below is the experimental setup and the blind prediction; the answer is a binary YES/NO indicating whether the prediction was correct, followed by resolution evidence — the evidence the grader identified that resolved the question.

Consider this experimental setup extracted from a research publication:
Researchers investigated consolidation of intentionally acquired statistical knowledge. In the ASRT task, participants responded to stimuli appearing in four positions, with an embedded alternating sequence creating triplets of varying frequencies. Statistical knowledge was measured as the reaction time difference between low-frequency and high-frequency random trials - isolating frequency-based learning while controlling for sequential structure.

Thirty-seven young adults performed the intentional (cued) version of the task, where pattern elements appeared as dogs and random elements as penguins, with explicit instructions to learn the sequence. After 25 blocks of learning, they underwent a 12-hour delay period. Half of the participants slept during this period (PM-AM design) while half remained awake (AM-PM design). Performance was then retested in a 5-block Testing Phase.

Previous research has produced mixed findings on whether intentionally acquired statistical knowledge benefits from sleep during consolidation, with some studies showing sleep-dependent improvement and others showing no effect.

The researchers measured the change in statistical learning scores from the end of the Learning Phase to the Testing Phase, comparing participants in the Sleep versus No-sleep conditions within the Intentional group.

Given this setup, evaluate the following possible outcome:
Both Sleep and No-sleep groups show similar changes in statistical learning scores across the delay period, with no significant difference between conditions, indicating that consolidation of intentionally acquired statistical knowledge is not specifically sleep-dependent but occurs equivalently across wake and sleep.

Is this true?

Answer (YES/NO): YES